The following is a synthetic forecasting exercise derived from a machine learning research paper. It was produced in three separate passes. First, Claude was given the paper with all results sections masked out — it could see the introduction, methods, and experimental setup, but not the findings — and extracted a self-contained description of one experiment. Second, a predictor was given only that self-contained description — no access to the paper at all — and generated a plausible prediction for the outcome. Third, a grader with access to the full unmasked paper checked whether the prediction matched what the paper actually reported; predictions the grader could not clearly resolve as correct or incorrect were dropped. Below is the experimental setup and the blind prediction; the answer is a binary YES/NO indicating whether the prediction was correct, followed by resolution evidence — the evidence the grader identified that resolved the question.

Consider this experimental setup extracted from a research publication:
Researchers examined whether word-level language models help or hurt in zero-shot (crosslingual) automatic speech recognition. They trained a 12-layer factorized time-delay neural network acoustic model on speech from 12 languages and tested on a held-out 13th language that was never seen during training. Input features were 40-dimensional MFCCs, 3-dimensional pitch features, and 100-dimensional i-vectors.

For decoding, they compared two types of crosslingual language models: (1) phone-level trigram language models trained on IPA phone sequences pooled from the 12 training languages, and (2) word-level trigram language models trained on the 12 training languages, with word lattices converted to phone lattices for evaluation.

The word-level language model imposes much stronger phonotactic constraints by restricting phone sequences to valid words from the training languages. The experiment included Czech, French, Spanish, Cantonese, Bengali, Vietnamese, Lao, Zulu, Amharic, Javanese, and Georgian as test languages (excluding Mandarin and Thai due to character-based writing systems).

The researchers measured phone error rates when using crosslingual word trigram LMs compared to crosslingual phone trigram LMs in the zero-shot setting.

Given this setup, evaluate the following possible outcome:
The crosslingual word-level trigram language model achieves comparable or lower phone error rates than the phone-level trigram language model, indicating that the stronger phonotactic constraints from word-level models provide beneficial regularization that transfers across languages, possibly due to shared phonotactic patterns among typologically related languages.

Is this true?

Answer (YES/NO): NO